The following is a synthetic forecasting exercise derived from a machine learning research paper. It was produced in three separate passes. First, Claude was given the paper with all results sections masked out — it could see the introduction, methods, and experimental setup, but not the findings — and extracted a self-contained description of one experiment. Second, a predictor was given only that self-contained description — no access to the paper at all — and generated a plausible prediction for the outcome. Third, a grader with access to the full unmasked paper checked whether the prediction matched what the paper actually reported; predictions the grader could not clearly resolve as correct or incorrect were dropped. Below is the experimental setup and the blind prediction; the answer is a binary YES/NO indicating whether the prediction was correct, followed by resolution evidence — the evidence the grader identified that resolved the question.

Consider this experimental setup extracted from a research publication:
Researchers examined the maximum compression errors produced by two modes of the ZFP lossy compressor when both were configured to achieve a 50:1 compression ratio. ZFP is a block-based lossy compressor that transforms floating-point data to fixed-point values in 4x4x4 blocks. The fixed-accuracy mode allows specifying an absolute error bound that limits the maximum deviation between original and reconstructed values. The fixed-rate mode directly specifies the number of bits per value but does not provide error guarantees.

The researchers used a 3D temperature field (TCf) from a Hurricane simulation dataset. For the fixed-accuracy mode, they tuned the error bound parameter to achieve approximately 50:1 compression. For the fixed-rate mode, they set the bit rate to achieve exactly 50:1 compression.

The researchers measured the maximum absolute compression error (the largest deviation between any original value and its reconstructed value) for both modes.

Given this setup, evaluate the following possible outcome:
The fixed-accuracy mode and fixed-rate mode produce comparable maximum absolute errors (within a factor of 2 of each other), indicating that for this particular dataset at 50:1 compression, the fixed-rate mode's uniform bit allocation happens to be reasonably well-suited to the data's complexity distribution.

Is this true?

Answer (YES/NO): NO